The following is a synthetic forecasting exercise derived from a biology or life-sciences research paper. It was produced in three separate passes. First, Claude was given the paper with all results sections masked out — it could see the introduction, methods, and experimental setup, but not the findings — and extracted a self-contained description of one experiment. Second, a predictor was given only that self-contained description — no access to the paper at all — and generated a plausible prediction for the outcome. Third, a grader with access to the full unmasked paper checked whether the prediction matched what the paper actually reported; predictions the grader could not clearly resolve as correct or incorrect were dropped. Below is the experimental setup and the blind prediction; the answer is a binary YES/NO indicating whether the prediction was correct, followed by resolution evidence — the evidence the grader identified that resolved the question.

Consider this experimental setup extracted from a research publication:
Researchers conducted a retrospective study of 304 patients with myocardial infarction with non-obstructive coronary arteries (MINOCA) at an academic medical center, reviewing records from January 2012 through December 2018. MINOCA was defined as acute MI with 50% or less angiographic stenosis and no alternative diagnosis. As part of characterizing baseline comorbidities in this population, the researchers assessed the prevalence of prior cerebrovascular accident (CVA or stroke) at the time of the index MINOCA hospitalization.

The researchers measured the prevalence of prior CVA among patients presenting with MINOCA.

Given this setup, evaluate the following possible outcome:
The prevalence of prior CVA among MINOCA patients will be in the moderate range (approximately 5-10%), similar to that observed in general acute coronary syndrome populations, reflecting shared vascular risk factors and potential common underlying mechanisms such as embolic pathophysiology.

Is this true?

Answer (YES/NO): NO